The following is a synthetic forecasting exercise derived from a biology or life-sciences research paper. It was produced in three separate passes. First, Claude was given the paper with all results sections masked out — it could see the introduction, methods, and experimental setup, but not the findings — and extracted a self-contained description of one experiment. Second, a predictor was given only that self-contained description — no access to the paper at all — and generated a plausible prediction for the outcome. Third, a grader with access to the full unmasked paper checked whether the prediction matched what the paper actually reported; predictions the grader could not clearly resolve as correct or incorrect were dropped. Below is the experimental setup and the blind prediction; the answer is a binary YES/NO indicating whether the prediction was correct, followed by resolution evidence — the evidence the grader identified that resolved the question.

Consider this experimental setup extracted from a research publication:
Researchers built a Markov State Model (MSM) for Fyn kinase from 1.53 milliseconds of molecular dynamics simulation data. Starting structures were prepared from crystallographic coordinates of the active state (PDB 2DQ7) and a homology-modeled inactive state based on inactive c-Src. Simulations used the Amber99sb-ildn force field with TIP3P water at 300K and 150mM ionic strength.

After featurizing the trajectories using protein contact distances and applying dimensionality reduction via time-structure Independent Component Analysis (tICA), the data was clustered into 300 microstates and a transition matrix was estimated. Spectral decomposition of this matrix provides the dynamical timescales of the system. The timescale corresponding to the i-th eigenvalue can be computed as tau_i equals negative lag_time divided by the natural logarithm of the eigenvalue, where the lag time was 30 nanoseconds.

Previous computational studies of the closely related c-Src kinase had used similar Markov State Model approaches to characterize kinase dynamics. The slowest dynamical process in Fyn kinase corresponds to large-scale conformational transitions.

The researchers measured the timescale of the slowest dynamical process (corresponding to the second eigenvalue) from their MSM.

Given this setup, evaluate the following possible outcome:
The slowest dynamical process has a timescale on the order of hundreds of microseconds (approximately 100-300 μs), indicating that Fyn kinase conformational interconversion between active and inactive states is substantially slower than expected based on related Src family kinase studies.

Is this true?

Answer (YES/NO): NO